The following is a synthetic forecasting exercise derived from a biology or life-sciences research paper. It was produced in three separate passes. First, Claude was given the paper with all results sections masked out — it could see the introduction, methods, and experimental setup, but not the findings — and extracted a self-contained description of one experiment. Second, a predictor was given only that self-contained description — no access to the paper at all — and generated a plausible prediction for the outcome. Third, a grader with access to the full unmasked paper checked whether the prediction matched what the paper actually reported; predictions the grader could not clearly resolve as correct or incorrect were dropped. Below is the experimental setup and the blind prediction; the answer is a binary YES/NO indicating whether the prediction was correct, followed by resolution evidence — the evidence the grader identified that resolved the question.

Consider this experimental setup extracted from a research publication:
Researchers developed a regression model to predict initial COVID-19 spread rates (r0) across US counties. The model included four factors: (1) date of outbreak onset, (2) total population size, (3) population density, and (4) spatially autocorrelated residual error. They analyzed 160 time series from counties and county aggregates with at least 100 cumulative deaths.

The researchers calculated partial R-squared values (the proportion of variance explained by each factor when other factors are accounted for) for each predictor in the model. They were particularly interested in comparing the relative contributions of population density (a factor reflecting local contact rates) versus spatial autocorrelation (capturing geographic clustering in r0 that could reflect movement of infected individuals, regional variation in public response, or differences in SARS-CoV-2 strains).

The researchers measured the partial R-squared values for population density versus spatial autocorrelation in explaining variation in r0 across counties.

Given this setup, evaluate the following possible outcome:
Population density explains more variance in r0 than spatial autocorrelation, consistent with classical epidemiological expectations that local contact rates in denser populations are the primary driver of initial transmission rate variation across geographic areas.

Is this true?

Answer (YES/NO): NO